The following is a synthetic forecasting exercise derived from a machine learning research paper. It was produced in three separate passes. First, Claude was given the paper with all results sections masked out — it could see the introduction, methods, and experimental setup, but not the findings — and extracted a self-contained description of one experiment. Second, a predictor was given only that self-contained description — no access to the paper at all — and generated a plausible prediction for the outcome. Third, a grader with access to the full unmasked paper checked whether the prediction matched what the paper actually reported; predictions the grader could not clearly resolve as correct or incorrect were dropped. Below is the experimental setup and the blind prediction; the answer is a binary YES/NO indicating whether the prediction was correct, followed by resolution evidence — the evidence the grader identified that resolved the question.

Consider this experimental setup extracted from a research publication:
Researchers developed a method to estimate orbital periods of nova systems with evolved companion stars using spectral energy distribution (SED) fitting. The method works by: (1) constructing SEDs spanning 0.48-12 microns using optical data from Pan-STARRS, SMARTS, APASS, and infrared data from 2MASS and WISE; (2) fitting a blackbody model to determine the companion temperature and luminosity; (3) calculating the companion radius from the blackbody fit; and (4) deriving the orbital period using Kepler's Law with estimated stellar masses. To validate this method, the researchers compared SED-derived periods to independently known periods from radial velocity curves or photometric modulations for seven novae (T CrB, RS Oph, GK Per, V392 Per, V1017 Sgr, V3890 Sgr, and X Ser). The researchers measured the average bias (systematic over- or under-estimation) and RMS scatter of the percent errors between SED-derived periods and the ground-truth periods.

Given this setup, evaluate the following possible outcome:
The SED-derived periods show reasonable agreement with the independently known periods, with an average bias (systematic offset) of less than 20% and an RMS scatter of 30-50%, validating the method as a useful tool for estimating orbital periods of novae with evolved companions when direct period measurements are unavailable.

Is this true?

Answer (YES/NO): YES